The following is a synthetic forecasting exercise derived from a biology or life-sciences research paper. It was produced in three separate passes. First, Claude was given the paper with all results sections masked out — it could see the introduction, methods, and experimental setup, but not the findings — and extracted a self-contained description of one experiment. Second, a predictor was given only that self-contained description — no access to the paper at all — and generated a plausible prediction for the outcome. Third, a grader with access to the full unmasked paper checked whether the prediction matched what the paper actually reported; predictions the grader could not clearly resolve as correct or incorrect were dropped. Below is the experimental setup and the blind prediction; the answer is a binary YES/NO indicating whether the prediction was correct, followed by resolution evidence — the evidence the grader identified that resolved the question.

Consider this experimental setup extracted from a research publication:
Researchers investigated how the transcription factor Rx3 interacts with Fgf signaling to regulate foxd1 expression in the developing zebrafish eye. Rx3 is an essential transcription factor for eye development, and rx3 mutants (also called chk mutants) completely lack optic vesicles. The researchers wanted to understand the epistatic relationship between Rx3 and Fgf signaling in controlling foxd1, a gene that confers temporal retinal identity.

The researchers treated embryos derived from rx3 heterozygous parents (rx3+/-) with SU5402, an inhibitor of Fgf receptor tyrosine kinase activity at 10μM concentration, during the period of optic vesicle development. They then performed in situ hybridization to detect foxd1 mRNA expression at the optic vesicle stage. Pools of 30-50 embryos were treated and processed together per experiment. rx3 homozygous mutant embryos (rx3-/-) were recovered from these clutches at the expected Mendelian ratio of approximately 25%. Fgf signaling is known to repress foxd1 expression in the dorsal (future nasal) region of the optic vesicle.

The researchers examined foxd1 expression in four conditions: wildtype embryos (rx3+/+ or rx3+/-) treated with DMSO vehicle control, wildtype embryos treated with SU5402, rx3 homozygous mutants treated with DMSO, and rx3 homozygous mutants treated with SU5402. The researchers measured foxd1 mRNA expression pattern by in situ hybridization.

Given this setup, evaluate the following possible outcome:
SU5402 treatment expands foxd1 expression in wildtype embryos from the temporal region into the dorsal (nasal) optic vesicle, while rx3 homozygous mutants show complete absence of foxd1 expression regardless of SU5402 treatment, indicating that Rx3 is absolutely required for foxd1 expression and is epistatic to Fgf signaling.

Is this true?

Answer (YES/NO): NO